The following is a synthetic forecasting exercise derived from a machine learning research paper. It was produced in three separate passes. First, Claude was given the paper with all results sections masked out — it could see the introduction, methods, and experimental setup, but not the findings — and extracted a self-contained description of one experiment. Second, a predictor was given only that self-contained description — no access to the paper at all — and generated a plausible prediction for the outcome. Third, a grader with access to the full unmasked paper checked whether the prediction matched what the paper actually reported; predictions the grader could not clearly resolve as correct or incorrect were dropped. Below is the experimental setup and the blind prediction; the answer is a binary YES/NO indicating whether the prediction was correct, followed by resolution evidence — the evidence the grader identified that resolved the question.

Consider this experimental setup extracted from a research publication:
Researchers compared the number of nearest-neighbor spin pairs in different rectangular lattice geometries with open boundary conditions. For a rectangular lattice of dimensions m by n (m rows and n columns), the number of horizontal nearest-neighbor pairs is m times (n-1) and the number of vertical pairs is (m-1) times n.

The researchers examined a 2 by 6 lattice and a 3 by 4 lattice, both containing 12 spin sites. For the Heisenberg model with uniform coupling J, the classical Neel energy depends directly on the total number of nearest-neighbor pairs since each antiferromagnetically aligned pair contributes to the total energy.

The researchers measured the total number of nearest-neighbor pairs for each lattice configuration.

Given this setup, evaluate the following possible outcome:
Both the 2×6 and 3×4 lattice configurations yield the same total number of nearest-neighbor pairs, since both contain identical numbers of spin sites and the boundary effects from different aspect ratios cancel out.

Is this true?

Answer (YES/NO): NO